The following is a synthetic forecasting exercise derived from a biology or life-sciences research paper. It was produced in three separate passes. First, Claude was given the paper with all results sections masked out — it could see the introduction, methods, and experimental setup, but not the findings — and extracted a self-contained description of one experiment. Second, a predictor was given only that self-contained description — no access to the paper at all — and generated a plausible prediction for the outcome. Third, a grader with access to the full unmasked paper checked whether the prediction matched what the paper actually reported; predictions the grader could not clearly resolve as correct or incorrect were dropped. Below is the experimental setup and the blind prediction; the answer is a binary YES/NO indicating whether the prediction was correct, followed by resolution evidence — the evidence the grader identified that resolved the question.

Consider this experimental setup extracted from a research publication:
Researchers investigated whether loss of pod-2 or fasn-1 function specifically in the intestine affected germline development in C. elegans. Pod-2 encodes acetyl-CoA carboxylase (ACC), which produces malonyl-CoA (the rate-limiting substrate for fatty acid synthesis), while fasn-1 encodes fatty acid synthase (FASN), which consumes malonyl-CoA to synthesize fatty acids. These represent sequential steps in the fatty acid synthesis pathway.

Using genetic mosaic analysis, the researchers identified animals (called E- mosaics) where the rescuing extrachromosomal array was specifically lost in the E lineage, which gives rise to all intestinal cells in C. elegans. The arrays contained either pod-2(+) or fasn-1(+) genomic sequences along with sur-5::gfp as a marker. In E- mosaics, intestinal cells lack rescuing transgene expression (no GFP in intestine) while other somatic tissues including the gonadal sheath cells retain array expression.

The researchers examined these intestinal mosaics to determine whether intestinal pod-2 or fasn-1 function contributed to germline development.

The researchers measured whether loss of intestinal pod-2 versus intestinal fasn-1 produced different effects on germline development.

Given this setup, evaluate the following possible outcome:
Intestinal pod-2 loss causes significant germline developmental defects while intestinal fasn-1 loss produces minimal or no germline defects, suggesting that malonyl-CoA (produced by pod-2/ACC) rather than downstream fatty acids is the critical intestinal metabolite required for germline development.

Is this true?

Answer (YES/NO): YES